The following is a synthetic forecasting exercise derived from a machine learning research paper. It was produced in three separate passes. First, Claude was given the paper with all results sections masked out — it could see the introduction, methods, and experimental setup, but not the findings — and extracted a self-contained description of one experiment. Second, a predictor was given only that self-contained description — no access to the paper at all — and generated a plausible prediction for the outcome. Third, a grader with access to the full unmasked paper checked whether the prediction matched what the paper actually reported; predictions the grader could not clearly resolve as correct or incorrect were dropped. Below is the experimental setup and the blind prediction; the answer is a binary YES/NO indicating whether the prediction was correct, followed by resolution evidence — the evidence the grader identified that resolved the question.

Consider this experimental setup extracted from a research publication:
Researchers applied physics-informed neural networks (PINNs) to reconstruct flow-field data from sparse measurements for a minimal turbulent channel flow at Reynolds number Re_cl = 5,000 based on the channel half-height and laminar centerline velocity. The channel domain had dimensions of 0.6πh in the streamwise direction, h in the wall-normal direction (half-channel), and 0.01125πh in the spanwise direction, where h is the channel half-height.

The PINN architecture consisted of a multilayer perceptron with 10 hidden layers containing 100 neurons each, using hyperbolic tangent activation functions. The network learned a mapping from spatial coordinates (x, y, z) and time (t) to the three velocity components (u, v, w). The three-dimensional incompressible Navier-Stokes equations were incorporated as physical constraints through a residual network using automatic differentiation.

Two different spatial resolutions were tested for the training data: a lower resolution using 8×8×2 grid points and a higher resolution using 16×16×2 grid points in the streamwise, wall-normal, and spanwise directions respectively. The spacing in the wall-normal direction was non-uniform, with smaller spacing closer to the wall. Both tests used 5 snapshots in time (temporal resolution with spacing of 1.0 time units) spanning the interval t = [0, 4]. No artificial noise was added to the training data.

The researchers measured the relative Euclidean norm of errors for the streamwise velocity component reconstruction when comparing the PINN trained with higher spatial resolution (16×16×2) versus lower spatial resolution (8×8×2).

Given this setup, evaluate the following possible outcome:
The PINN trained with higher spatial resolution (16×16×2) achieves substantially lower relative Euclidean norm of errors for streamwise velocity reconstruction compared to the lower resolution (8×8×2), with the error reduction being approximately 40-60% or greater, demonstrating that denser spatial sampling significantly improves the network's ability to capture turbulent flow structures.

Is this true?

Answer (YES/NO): YES